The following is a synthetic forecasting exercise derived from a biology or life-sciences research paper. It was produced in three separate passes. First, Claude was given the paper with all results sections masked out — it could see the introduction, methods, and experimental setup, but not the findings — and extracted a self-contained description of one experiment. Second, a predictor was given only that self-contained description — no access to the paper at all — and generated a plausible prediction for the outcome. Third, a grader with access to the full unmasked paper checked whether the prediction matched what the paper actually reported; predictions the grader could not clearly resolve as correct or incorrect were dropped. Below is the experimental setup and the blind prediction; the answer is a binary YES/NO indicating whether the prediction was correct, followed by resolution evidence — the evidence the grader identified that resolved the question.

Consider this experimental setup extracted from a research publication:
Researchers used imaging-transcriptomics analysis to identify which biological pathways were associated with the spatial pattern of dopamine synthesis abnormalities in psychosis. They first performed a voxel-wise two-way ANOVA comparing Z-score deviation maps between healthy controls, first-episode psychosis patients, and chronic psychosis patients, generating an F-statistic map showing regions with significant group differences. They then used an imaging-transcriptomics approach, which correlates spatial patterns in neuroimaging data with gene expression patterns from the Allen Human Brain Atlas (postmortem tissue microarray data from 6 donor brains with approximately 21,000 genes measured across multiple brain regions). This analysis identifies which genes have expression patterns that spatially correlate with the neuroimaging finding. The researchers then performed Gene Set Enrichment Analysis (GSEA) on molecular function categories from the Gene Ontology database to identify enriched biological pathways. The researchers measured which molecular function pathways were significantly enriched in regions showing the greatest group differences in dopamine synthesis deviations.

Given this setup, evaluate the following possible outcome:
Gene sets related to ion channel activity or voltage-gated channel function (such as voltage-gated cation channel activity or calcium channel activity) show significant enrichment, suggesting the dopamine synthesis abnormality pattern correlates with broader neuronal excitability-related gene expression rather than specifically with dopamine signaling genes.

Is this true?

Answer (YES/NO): NO